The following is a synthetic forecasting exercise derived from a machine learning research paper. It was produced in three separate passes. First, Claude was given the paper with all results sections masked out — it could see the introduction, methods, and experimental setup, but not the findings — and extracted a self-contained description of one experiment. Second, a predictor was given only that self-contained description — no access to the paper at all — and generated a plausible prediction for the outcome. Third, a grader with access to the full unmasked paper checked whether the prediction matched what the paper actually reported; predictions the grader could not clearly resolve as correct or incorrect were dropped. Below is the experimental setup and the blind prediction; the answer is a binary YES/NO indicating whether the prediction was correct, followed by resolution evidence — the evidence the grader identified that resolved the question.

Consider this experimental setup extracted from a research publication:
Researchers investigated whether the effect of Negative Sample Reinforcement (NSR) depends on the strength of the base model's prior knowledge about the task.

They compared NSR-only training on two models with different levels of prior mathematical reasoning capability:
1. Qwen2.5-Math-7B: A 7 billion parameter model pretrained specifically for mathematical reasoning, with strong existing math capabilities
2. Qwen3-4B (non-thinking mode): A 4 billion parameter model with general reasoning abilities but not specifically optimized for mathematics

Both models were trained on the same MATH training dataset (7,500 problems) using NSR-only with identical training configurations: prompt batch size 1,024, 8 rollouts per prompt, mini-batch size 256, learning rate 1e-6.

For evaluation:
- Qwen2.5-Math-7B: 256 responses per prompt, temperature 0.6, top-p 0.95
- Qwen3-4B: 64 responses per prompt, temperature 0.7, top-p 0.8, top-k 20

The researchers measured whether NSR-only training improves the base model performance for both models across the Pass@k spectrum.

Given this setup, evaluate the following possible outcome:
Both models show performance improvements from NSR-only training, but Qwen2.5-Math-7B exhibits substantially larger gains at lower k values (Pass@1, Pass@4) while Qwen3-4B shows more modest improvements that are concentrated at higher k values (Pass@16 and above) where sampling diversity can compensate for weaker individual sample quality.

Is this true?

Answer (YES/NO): NO